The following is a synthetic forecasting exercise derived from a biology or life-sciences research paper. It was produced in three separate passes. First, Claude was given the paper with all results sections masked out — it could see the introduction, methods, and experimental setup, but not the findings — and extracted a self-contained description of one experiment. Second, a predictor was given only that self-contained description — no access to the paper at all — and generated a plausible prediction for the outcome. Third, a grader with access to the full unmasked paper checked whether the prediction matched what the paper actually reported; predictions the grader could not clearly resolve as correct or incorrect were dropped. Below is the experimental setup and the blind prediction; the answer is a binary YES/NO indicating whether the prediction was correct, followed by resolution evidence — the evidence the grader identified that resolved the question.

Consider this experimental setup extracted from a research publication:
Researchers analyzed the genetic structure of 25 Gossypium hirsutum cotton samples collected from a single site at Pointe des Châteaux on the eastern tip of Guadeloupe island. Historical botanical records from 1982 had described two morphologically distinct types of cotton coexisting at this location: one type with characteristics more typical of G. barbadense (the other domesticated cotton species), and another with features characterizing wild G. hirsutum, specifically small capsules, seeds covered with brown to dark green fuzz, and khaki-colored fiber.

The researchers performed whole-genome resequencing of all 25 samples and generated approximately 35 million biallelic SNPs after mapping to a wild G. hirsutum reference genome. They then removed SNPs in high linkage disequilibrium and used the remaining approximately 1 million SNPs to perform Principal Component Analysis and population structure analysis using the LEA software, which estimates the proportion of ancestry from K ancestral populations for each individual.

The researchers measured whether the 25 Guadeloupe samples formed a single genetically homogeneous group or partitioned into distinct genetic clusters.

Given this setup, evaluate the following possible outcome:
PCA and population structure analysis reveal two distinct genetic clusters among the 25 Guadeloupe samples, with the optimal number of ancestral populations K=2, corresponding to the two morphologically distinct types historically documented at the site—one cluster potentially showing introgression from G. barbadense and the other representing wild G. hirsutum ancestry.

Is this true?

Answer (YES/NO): NO